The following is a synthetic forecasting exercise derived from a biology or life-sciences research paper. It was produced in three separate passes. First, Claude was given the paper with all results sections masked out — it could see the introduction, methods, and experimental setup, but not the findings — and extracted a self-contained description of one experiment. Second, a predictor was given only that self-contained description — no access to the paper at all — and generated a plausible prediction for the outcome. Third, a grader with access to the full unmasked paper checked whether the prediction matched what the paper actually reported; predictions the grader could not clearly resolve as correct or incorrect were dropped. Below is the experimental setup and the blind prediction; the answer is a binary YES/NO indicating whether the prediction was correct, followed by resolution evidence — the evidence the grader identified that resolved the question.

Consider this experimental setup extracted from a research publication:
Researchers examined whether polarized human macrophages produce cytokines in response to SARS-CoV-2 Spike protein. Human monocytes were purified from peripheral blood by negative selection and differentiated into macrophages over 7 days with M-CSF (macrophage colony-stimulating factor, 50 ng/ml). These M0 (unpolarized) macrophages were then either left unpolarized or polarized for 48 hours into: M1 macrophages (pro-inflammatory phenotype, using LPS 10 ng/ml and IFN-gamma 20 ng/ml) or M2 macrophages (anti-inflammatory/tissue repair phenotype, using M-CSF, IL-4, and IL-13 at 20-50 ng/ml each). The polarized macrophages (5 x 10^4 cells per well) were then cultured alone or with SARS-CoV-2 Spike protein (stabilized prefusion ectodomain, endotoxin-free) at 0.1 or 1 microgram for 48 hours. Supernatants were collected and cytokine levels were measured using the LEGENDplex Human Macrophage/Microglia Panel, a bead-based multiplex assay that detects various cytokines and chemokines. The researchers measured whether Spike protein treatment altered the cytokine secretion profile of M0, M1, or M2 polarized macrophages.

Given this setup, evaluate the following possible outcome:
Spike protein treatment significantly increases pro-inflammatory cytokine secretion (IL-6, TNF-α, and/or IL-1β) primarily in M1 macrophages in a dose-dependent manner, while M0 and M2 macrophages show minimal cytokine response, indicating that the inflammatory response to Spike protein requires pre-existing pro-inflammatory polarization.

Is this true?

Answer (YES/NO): NO